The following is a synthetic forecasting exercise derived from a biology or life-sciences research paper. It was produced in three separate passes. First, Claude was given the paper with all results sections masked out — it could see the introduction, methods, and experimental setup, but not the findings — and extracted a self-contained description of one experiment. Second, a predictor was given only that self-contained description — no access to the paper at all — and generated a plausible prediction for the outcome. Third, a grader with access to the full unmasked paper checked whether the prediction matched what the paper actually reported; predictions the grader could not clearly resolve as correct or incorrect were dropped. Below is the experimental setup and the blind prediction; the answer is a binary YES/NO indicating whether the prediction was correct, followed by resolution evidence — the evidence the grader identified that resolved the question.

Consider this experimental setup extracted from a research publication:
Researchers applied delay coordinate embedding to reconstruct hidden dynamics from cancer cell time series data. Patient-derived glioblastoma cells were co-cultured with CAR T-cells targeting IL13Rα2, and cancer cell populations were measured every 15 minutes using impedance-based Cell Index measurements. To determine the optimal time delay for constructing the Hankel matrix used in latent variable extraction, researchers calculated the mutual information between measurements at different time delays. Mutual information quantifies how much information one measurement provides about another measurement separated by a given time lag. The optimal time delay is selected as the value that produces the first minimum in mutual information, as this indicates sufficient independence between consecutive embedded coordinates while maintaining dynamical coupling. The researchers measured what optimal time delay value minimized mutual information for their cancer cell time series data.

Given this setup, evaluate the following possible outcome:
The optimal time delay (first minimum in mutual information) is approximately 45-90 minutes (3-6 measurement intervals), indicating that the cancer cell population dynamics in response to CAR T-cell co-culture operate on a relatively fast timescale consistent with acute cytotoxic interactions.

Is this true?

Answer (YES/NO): NO